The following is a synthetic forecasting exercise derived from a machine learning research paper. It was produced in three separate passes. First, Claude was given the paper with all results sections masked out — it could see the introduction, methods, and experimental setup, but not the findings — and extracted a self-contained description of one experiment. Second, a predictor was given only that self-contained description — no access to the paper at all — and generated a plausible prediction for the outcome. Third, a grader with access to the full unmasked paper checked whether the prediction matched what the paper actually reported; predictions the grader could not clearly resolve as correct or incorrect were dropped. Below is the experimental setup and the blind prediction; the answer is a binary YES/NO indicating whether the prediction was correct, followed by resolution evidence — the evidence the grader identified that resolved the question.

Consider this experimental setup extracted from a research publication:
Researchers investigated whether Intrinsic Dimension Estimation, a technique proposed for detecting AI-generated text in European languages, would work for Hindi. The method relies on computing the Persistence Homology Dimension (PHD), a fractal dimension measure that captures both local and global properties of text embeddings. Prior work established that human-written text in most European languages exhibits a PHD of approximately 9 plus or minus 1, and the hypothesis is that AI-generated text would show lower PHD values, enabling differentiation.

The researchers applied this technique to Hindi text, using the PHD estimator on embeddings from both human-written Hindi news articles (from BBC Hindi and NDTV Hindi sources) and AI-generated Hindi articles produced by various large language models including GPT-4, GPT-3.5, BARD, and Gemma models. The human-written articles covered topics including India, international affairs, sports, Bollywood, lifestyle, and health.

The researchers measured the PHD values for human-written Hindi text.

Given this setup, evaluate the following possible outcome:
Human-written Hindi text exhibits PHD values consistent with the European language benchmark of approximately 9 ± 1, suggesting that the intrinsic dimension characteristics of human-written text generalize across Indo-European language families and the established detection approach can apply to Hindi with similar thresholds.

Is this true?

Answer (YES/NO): NO